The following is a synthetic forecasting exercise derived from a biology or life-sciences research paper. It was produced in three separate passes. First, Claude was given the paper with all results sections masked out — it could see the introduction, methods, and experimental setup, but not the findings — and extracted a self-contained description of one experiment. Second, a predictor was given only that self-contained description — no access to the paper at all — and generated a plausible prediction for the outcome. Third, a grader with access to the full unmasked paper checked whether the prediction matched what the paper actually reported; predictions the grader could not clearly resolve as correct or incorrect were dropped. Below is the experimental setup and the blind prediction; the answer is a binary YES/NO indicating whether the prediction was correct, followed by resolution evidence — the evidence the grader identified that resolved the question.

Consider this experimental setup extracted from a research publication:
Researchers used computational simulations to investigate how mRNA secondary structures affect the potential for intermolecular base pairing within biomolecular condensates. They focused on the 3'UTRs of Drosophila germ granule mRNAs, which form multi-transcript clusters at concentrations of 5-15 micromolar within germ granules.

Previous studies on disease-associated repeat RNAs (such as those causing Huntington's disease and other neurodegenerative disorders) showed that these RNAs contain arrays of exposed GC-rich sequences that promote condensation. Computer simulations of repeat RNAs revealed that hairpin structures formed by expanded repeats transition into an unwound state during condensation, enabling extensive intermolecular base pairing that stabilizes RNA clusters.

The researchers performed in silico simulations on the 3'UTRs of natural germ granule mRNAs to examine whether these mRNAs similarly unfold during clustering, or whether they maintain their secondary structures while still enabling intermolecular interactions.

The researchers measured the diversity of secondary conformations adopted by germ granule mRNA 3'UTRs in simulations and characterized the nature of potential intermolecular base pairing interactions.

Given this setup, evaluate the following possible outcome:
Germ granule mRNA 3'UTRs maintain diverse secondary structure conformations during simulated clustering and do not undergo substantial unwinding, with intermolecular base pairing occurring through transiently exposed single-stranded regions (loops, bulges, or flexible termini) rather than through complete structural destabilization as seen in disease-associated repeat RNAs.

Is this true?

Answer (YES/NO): YES